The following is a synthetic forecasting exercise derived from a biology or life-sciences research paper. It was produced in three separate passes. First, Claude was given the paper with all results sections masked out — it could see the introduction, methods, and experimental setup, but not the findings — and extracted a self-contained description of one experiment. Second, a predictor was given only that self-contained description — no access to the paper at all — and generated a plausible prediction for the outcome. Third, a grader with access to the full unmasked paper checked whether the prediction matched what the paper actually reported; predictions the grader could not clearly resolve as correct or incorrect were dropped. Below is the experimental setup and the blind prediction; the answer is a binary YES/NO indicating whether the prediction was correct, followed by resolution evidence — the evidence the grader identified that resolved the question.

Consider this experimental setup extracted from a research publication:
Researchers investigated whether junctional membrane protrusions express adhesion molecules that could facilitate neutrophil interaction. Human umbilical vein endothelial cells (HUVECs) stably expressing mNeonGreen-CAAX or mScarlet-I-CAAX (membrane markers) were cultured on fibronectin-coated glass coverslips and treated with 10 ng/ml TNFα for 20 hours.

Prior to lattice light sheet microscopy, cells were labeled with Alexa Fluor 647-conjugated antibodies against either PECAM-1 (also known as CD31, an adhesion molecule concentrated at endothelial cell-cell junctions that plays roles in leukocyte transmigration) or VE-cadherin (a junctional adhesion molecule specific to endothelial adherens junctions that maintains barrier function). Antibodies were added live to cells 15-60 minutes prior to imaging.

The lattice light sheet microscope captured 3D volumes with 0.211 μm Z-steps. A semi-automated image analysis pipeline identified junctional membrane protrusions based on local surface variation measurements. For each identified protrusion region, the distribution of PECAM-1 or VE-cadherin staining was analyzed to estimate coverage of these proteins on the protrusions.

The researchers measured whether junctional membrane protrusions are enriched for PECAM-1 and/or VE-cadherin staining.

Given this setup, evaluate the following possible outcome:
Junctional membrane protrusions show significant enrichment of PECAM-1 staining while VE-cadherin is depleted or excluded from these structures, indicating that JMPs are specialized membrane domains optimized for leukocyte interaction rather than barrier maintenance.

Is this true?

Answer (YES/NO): YES